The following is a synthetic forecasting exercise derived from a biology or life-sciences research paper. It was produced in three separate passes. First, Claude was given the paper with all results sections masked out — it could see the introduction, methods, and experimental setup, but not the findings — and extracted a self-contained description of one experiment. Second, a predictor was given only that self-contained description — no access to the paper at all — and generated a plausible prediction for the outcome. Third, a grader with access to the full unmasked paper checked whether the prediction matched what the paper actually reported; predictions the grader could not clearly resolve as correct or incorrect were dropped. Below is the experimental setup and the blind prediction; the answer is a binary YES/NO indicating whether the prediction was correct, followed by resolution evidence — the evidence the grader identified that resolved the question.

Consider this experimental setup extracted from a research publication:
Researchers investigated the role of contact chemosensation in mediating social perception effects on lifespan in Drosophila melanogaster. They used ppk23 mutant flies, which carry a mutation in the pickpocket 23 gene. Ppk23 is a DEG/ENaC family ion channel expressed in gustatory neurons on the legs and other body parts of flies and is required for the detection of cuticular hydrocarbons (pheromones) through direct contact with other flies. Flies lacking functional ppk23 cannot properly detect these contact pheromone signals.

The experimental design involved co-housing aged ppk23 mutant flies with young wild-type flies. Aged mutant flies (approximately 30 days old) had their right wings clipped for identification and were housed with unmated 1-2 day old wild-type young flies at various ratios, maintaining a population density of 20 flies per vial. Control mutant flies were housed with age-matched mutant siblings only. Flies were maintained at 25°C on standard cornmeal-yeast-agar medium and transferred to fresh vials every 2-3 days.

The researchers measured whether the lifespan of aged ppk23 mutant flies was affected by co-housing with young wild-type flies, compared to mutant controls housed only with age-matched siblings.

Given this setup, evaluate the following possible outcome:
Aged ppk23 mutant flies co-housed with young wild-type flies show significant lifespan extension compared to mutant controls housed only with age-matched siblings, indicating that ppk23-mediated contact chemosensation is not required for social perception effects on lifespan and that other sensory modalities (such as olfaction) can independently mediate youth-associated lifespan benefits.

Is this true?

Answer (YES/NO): NO